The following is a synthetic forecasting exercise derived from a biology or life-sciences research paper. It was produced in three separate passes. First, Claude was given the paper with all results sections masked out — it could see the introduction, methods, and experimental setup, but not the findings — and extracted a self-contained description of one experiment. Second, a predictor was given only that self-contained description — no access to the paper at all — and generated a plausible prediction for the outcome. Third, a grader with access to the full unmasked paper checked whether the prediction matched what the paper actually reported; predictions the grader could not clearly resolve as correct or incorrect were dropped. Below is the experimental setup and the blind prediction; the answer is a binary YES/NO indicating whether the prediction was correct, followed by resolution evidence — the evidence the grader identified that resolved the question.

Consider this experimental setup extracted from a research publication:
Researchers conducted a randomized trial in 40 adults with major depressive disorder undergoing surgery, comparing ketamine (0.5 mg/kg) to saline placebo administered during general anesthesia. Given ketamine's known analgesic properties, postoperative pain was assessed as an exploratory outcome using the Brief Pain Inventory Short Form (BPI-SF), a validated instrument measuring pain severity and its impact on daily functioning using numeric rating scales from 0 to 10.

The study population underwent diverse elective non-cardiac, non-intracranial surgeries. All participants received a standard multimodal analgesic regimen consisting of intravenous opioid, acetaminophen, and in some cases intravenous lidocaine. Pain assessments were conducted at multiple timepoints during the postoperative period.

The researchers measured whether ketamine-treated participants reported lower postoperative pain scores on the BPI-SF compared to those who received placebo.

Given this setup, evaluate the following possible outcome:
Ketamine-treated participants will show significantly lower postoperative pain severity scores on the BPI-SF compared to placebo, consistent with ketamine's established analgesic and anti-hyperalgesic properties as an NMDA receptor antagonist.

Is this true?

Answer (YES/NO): NO